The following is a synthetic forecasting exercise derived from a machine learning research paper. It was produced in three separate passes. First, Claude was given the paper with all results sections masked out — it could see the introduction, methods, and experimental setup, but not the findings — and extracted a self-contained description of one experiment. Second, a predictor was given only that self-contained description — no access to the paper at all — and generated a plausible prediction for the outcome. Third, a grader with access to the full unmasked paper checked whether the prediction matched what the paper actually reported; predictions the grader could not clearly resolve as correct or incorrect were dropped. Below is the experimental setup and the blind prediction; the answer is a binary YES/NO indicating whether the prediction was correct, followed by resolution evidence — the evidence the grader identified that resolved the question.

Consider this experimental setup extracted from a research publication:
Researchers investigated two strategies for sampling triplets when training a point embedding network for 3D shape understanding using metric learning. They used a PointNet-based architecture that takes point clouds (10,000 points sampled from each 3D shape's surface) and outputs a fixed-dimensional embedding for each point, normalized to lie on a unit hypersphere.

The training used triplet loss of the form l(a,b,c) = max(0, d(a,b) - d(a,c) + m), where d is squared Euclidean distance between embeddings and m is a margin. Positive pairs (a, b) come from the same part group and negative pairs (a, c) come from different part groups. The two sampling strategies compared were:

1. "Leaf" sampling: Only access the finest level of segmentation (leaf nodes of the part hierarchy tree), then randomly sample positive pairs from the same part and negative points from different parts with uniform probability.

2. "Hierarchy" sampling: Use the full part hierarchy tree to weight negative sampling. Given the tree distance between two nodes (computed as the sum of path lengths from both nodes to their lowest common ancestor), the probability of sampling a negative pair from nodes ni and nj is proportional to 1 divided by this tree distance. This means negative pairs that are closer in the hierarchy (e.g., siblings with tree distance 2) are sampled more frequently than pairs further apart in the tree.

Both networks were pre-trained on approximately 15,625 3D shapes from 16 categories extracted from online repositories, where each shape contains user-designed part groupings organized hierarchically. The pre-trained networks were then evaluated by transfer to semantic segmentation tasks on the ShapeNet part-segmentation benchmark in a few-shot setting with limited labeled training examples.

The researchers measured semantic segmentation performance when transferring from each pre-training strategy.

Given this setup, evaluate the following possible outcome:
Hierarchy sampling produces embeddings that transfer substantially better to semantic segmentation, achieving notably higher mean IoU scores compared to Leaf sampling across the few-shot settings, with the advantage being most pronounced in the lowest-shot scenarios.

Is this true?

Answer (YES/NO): NO